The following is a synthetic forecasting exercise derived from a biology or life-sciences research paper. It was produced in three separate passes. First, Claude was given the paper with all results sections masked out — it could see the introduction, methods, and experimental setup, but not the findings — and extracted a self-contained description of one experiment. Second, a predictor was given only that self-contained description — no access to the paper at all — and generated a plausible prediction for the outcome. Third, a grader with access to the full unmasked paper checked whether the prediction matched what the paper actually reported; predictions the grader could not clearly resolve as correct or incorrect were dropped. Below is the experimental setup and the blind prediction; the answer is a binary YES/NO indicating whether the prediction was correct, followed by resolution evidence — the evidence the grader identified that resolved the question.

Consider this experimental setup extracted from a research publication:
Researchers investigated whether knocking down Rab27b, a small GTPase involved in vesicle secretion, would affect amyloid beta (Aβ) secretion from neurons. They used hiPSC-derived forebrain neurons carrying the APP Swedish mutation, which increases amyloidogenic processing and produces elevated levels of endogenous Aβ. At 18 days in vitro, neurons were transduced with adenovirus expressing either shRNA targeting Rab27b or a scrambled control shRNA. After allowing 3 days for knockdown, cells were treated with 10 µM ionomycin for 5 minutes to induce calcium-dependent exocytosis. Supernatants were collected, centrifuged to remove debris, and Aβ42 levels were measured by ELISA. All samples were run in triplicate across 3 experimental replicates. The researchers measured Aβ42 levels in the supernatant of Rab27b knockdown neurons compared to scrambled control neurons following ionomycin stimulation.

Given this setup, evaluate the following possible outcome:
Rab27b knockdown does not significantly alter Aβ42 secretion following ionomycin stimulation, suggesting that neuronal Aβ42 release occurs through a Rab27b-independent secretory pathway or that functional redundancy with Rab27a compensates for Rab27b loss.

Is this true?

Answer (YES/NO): NO